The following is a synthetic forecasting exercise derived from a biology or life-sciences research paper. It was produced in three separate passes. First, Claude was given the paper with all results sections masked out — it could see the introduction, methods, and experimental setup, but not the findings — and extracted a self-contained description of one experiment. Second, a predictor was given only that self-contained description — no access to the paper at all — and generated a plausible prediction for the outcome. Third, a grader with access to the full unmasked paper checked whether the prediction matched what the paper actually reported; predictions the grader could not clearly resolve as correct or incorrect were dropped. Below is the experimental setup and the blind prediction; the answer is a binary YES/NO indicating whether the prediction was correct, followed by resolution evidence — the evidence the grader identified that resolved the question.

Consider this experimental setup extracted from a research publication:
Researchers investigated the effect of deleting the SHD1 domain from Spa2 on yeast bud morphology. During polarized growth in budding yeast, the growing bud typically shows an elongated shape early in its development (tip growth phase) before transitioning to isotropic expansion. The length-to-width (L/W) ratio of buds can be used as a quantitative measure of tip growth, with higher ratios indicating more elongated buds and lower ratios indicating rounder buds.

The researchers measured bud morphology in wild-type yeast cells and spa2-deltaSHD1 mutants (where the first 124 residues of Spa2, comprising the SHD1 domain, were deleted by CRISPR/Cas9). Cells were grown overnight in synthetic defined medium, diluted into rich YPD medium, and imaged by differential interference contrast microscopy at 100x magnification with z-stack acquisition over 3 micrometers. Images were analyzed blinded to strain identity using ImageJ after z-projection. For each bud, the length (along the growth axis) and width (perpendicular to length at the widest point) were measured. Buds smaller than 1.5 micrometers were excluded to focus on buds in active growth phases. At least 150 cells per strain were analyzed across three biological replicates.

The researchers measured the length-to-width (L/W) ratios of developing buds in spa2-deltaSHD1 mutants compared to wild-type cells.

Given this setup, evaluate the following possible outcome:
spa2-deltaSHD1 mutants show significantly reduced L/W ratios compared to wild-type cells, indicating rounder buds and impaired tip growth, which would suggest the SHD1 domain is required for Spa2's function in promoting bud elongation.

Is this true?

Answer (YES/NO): YES